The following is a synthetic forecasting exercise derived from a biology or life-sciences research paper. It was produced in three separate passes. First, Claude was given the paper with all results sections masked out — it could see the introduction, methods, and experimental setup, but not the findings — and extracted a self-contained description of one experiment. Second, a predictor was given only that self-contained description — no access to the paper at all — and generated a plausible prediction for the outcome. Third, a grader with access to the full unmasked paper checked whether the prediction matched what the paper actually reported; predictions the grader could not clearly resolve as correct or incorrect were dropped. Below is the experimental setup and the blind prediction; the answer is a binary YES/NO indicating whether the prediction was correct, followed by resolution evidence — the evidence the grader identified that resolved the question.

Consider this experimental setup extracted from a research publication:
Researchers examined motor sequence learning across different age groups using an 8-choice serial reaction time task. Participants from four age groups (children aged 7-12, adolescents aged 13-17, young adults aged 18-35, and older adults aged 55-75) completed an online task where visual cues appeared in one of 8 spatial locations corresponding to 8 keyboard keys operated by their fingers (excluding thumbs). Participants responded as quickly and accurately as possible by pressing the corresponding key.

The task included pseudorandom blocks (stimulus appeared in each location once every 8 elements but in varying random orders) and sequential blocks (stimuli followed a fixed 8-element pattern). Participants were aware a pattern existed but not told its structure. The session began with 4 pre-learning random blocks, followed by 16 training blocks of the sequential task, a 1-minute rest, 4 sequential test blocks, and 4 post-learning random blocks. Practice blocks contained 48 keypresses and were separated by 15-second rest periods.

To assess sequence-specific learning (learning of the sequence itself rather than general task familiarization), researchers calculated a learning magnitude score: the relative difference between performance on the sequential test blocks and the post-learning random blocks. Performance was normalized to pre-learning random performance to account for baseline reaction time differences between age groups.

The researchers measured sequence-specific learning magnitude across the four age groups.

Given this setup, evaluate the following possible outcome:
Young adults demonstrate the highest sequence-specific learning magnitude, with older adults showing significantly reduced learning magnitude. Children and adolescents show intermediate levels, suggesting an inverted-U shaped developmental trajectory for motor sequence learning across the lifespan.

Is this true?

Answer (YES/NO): NO